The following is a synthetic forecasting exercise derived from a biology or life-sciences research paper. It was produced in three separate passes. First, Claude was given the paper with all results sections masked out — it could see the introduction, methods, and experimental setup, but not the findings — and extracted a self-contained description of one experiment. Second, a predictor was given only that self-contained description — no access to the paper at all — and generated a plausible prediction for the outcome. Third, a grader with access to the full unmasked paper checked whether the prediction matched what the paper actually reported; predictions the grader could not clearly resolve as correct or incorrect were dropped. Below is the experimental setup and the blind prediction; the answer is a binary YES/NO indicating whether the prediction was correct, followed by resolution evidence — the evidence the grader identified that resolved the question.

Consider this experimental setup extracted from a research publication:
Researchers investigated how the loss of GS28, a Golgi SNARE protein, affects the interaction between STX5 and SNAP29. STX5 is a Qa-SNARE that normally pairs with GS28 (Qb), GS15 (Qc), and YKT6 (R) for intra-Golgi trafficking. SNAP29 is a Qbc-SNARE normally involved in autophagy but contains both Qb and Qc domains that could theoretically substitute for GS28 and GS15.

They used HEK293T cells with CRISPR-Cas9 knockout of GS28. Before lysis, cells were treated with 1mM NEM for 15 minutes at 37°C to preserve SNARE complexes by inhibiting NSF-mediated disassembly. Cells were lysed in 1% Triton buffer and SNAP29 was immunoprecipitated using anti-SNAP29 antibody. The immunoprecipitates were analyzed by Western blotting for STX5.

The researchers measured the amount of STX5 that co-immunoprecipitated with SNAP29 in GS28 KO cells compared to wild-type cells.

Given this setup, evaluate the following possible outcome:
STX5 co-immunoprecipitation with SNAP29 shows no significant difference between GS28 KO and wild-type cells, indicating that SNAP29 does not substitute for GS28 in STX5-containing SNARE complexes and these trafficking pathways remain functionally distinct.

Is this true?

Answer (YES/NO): NO